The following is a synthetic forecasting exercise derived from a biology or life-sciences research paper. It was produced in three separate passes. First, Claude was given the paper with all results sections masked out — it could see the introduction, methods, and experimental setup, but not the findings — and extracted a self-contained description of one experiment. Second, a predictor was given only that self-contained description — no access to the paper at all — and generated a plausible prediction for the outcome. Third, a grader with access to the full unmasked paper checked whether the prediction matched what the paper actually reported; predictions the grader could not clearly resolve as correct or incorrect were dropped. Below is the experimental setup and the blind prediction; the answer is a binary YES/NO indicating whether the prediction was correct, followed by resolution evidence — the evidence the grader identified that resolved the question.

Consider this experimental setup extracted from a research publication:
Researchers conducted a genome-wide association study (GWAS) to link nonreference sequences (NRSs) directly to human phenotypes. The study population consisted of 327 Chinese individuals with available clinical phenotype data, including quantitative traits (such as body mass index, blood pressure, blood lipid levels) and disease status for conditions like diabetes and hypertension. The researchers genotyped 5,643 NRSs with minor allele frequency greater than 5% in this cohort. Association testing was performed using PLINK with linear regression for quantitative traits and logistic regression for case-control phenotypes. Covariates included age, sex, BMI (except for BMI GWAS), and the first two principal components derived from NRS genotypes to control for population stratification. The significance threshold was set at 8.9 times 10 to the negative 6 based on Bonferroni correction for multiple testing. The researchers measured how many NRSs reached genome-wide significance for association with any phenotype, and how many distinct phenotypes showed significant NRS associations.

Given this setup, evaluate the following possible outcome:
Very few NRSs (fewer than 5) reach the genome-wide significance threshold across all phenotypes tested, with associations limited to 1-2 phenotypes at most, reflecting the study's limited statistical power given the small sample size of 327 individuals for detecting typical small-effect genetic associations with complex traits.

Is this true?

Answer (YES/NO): NO